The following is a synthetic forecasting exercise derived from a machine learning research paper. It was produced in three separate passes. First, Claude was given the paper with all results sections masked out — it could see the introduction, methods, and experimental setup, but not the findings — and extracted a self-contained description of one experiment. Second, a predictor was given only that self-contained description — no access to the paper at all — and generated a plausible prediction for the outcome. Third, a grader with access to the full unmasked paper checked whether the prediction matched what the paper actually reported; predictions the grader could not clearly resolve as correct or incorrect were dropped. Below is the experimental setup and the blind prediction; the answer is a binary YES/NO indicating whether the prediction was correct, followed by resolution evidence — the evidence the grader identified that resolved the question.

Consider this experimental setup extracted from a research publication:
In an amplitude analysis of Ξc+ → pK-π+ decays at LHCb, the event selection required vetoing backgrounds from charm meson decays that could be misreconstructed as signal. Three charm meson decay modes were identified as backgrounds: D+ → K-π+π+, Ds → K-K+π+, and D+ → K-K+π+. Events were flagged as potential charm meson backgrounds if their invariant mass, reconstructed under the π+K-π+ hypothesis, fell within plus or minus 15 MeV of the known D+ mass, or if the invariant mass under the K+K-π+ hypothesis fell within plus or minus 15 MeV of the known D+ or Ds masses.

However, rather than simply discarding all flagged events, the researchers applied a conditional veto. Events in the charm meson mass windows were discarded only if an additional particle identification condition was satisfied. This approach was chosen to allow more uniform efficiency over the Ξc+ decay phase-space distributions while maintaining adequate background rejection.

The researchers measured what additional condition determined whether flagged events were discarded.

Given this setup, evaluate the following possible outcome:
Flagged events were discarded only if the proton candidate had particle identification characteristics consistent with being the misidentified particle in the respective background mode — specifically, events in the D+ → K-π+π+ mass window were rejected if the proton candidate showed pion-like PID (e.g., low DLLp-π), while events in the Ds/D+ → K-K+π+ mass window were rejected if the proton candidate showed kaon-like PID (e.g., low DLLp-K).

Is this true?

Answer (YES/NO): NO